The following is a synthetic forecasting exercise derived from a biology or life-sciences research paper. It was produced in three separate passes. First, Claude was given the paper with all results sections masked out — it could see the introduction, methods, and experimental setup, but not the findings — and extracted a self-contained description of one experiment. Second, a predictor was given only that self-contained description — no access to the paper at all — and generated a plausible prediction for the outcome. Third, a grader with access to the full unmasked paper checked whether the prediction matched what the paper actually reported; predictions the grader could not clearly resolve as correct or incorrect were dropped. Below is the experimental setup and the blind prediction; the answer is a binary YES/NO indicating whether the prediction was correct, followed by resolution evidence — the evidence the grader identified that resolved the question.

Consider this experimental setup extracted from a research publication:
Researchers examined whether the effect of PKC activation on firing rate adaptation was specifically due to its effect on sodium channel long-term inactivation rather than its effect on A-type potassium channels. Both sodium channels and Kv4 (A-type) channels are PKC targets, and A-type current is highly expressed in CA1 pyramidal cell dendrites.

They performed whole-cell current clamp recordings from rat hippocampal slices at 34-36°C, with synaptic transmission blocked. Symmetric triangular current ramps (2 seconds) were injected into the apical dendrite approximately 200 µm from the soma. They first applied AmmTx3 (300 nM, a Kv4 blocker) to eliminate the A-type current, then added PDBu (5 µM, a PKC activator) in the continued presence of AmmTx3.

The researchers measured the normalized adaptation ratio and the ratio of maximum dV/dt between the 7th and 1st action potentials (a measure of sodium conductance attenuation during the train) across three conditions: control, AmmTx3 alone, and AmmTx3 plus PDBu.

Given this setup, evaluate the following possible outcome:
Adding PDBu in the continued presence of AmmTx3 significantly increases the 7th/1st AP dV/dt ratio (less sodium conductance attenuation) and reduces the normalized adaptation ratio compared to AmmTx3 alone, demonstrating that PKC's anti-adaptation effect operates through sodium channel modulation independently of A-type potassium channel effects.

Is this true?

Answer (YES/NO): YES